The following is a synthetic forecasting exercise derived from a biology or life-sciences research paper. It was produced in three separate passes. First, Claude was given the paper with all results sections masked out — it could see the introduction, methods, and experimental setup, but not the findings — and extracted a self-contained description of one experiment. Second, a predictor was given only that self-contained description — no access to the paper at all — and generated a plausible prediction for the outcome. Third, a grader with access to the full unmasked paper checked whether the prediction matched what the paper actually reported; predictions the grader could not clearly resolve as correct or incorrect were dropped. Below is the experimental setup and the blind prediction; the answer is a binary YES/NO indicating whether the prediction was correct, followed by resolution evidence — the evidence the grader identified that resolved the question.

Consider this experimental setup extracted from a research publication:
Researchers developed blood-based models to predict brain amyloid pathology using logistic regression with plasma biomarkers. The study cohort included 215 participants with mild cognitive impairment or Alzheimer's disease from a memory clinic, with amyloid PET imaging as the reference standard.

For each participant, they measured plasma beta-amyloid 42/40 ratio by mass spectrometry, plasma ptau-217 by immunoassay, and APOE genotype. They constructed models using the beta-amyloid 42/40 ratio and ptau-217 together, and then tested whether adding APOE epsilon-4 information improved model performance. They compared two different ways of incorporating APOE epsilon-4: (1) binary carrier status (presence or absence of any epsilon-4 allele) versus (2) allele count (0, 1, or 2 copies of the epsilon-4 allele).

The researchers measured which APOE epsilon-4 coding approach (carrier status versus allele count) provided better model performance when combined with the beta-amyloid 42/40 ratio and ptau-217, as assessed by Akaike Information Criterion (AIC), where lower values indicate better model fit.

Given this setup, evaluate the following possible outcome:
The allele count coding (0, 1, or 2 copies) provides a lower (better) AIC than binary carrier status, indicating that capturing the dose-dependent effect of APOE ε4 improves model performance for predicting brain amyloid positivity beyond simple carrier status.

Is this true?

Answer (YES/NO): YES